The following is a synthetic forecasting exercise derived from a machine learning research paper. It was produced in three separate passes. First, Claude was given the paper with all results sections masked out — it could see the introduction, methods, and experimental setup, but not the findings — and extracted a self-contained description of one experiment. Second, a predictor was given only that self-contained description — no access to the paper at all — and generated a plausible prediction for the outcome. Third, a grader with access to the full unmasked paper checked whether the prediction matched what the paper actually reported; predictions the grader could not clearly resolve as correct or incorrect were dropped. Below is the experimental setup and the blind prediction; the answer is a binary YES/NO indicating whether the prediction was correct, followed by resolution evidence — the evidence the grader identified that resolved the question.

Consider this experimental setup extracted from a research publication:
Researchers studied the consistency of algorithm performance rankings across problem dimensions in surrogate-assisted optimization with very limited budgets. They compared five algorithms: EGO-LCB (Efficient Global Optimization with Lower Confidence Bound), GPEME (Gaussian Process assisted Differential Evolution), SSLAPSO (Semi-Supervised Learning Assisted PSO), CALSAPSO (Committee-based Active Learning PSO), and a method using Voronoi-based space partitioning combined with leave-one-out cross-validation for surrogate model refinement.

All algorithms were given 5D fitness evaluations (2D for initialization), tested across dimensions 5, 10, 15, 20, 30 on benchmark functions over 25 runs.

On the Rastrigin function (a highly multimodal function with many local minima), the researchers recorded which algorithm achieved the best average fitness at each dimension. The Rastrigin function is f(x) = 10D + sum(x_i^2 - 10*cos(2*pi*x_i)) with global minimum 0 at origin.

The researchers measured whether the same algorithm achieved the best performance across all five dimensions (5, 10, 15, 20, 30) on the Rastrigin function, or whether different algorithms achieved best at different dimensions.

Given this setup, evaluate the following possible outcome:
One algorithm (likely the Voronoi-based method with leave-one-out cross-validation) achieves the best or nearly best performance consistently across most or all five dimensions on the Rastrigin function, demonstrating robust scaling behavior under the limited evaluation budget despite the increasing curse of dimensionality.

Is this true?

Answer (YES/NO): NO